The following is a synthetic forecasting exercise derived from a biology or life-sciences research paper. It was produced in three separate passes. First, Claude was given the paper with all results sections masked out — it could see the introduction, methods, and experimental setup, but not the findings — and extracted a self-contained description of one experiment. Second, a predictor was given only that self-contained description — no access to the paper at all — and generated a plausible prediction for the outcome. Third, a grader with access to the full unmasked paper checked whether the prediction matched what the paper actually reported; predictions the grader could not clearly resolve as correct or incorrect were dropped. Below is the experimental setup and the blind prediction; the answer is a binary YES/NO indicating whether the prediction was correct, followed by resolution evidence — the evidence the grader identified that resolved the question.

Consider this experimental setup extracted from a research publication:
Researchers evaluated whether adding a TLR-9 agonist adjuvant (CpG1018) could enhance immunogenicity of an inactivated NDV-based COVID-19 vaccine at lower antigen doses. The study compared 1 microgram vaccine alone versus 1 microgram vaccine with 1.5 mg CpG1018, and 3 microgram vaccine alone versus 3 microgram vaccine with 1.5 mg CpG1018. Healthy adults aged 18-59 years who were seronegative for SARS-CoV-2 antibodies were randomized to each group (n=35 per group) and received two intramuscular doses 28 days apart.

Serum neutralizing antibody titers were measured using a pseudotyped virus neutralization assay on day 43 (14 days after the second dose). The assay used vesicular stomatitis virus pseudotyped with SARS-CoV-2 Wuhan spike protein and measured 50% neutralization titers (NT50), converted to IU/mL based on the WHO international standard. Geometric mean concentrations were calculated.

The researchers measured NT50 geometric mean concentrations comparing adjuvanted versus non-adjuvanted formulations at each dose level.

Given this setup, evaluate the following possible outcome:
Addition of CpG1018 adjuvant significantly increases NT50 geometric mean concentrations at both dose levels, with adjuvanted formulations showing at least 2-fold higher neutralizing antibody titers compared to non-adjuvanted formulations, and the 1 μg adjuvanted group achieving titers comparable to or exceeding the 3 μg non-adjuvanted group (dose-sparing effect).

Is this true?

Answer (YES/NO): NO